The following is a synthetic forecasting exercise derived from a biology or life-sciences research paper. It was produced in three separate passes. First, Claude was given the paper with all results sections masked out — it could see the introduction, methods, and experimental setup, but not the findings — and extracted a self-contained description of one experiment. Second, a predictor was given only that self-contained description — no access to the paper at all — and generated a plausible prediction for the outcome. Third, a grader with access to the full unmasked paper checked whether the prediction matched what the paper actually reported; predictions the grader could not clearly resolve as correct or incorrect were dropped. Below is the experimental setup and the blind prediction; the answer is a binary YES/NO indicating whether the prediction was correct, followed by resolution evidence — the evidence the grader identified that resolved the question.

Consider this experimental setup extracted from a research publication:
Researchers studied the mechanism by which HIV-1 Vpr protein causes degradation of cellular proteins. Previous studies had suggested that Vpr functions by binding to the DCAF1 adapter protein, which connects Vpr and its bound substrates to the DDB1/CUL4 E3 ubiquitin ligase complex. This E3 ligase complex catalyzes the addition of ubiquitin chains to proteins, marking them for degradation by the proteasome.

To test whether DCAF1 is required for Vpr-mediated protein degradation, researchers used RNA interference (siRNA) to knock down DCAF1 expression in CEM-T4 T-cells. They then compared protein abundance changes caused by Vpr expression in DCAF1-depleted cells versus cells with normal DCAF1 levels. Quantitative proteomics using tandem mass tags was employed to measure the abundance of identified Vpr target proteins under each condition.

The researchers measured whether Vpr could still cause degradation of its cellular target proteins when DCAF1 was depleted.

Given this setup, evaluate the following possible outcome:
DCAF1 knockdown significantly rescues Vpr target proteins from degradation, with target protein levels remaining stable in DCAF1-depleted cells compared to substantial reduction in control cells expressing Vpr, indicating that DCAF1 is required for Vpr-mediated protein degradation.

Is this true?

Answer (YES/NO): NO